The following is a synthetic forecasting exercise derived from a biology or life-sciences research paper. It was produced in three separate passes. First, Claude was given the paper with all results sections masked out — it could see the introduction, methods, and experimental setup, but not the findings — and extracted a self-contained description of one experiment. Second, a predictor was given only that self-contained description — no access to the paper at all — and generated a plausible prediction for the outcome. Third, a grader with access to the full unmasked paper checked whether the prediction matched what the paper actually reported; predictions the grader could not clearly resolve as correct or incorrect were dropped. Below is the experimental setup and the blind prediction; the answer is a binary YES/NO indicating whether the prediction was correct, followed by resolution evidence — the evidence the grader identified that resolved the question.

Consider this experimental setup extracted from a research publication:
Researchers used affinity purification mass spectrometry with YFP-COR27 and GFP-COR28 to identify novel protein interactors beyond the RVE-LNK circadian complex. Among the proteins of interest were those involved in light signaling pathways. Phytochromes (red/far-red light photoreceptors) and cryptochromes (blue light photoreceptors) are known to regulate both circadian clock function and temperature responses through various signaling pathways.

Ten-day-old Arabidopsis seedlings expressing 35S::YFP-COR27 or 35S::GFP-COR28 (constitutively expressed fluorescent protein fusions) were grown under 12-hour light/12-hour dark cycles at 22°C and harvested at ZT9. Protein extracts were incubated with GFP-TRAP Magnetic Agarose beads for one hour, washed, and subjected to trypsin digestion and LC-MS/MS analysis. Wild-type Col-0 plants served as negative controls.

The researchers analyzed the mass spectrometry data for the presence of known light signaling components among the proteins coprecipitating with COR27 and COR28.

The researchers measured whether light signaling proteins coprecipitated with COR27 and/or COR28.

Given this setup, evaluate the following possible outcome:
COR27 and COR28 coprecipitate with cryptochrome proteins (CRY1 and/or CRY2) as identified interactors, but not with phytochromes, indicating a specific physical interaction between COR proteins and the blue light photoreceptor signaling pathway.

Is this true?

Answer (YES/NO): NO